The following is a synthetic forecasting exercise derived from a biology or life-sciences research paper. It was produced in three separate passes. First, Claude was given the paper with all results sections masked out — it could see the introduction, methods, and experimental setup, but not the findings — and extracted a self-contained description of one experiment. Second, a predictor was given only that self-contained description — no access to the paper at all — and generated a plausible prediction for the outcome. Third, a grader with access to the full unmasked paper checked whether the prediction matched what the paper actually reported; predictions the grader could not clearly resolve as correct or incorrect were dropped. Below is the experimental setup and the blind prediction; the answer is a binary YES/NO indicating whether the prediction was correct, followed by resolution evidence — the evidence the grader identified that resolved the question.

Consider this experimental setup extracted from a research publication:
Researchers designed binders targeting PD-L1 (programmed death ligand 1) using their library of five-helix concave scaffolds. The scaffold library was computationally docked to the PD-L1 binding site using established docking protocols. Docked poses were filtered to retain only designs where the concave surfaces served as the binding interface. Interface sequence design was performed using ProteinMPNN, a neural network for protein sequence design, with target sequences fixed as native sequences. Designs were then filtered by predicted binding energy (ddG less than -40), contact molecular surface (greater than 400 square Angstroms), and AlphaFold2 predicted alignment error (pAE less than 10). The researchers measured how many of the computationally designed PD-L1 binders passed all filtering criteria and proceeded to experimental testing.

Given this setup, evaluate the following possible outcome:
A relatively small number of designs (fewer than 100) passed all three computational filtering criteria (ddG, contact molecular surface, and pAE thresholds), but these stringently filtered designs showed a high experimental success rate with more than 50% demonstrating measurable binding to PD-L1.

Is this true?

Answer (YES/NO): NO